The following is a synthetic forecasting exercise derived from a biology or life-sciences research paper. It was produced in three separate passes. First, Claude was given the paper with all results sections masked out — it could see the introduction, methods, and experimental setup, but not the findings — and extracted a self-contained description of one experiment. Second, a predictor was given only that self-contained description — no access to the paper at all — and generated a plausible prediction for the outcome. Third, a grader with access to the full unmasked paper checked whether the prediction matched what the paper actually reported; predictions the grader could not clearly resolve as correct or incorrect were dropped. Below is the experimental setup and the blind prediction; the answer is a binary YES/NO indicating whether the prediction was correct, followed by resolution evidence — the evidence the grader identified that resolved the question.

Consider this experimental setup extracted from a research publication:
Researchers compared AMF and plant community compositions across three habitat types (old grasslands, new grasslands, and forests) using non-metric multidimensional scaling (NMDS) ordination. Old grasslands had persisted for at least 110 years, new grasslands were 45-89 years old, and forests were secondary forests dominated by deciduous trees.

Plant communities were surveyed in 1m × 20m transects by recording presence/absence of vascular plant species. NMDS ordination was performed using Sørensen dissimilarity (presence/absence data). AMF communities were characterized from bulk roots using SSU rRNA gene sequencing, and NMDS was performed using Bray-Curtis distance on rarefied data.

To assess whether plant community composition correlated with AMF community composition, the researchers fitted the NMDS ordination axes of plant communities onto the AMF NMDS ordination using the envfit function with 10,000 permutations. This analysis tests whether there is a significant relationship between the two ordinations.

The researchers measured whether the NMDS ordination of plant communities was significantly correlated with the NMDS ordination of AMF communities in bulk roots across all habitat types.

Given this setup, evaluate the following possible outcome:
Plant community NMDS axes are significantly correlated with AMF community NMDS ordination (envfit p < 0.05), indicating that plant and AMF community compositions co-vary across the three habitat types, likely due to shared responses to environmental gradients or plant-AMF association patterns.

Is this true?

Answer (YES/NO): YES